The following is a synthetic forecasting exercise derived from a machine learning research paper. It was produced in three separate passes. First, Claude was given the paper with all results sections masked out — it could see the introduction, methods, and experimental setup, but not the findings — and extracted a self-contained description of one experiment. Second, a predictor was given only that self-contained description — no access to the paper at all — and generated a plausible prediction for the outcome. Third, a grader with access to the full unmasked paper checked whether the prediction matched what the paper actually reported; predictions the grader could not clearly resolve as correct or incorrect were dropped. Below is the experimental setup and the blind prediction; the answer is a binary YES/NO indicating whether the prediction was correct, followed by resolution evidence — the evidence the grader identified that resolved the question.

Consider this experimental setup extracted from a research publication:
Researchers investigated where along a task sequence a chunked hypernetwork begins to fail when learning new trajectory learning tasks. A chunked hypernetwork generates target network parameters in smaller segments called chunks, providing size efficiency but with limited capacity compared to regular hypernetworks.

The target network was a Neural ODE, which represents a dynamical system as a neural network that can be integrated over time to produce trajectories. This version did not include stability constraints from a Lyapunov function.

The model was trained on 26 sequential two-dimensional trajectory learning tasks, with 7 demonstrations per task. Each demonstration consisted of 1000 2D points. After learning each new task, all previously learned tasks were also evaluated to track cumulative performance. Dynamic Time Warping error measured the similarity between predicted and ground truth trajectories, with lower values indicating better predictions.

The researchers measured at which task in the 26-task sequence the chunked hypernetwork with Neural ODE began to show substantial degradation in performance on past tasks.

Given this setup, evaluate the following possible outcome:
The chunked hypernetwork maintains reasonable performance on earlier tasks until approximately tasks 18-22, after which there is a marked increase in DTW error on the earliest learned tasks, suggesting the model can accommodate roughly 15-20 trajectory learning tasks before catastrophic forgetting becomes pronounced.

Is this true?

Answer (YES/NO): NO